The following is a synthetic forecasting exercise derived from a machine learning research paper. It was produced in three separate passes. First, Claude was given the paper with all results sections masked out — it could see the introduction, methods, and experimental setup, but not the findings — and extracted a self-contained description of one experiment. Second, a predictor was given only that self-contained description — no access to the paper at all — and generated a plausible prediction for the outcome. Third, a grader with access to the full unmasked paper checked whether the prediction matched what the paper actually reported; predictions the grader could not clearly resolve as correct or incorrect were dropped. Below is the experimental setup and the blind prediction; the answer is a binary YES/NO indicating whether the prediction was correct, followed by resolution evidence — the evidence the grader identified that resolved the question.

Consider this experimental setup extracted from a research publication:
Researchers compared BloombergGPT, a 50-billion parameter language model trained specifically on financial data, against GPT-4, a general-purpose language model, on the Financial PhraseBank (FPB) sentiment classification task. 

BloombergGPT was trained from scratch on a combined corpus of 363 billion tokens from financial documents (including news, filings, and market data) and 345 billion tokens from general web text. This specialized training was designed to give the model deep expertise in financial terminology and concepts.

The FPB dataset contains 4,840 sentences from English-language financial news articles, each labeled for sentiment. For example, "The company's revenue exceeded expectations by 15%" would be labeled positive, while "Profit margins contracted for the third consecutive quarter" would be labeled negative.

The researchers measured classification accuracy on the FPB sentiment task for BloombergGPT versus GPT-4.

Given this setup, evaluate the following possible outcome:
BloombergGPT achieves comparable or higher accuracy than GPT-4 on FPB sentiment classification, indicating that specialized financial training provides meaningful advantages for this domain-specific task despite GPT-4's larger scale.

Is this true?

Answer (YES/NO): NO